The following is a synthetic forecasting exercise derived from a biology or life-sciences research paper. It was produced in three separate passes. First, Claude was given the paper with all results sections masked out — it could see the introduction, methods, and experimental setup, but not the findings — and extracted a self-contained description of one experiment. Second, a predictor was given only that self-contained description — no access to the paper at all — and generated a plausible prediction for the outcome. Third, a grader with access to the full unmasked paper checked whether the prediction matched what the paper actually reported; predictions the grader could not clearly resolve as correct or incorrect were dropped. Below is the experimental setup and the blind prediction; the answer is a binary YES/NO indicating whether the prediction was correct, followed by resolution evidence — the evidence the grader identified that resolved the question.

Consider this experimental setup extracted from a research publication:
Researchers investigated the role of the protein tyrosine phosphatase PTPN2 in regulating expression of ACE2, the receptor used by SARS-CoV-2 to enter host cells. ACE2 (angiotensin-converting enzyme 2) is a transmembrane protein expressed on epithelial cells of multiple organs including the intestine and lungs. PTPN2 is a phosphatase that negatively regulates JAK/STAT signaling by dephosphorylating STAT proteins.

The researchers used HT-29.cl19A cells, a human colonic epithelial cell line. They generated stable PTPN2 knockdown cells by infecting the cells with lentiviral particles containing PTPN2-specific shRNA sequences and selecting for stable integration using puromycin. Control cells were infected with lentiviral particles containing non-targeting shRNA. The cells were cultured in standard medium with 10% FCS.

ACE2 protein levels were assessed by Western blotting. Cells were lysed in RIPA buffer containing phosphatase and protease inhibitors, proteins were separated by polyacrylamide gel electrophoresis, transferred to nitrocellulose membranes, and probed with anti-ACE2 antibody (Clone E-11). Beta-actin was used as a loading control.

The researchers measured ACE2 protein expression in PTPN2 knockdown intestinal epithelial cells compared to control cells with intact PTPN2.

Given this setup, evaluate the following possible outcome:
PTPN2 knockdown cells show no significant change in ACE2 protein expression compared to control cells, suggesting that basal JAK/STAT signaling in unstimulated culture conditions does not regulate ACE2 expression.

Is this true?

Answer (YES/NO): NO